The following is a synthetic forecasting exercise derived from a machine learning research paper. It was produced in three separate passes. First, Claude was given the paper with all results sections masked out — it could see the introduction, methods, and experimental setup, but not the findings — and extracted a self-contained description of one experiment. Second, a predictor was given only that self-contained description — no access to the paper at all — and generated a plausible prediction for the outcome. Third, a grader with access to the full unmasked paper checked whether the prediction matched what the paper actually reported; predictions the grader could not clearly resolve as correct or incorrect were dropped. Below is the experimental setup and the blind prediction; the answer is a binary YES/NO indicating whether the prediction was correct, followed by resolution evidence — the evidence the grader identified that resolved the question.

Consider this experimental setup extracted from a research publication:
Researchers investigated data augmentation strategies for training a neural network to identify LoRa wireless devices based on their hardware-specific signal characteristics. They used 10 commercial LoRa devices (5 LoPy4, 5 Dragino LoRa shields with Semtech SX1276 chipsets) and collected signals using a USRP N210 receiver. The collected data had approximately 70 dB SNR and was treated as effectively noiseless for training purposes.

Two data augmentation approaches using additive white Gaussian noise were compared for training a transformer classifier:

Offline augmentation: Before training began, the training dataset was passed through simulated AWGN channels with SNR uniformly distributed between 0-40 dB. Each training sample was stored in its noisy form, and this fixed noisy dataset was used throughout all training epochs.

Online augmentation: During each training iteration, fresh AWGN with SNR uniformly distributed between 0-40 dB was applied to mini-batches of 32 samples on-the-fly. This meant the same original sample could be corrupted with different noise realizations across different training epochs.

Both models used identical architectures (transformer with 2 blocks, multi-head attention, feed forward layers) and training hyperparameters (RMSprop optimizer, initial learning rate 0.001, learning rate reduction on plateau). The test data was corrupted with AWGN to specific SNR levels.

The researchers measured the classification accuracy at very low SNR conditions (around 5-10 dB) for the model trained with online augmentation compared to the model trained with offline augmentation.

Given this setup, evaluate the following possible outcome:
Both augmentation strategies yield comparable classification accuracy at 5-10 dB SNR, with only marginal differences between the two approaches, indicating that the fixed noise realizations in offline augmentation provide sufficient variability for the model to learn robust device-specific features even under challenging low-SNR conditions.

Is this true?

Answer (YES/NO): NO